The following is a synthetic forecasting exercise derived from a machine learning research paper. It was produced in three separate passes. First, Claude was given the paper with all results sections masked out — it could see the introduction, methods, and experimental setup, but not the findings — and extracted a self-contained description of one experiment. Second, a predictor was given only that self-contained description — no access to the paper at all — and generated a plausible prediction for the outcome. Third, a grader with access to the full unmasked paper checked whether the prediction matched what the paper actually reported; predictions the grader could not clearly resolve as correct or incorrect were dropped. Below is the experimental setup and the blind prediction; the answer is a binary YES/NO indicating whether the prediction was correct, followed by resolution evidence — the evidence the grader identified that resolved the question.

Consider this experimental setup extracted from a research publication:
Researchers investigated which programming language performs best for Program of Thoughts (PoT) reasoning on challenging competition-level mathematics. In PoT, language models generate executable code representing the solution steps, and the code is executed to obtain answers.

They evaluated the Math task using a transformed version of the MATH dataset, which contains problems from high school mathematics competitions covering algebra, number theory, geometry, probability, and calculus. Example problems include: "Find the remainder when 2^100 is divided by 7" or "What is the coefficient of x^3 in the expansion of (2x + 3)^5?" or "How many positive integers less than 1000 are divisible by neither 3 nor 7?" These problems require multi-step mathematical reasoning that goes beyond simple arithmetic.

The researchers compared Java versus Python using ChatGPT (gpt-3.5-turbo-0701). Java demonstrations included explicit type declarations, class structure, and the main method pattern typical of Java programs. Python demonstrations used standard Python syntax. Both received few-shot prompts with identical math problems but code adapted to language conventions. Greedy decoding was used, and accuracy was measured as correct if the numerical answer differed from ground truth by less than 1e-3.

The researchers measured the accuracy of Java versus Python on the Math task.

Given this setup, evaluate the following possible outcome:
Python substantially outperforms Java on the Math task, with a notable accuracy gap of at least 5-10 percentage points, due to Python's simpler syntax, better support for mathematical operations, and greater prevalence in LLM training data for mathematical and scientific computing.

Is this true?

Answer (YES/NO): NO